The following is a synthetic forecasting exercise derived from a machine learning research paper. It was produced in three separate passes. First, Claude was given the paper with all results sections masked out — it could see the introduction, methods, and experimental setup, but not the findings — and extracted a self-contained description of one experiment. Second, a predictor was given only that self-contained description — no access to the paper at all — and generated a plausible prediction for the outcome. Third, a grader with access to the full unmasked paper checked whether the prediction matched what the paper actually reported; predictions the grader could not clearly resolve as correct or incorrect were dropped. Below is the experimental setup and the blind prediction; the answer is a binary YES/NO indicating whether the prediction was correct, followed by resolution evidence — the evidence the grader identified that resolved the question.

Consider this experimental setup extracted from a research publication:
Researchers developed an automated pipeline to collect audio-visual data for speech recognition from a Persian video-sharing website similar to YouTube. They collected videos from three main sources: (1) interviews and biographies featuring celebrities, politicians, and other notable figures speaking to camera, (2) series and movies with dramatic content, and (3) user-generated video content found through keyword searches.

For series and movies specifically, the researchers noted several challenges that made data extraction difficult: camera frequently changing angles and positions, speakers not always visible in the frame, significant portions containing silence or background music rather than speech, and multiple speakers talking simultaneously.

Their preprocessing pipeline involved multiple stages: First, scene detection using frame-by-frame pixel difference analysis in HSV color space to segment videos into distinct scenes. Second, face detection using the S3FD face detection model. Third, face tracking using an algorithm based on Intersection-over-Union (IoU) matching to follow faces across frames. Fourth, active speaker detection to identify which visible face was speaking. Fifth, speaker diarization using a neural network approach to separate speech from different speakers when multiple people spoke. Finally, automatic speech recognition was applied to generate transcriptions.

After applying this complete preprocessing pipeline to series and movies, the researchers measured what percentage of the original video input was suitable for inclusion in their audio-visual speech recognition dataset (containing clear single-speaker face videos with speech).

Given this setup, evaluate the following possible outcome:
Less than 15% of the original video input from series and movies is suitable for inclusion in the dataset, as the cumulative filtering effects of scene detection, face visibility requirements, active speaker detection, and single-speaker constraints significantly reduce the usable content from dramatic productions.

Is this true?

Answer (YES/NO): YES